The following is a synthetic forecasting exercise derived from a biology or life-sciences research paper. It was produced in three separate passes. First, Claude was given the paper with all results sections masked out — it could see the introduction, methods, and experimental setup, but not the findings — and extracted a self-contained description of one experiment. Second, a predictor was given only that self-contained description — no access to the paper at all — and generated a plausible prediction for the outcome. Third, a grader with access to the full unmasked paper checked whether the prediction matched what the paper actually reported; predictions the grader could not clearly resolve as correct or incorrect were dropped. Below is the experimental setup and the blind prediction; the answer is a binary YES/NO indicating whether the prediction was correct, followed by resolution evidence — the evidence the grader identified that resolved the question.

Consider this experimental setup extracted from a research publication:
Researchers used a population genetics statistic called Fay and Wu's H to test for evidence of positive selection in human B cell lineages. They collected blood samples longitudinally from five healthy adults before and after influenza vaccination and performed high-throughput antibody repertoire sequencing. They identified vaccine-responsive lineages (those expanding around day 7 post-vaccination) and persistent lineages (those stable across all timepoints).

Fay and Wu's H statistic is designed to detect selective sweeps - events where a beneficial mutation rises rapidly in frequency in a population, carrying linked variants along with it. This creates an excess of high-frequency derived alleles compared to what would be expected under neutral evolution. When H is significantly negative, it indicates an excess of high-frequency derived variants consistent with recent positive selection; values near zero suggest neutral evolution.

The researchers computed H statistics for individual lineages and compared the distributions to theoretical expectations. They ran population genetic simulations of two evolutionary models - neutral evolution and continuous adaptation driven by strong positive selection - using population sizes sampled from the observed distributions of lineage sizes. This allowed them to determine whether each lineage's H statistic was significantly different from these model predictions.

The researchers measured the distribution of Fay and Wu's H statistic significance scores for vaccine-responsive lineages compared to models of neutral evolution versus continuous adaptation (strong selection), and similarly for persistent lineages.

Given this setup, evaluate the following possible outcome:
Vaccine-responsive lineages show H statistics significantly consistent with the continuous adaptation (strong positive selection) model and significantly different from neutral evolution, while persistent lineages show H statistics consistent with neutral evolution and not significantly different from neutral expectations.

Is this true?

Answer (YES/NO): YES